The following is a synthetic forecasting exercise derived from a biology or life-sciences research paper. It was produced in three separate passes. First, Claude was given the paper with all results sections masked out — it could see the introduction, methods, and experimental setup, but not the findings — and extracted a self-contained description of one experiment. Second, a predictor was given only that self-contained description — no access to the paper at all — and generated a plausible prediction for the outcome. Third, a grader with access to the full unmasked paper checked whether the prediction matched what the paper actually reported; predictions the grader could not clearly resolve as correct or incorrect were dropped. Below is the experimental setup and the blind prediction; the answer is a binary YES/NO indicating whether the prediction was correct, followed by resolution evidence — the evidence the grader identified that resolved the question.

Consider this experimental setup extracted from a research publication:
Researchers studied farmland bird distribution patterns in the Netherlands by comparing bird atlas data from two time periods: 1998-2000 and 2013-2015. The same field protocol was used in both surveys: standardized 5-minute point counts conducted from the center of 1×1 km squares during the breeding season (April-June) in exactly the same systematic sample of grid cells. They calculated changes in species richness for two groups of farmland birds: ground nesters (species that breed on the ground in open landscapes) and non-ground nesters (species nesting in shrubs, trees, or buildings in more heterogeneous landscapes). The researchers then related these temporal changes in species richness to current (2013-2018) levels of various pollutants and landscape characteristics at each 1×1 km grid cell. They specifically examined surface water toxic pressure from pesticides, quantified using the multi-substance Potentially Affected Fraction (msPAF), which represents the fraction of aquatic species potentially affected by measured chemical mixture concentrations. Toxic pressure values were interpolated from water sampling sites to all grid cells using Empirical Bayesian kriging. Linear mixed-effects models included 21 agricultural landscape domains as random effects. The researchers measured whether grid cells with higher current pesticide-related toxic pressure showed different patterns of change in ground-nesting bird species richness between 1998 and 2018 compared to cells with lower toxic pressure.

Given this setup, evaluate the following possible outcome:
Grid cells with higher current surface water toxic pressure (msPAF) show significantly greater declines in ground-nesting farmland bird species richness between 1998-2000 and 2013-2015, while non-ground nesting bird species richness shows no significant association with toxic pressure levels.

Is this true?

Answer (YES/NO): NO